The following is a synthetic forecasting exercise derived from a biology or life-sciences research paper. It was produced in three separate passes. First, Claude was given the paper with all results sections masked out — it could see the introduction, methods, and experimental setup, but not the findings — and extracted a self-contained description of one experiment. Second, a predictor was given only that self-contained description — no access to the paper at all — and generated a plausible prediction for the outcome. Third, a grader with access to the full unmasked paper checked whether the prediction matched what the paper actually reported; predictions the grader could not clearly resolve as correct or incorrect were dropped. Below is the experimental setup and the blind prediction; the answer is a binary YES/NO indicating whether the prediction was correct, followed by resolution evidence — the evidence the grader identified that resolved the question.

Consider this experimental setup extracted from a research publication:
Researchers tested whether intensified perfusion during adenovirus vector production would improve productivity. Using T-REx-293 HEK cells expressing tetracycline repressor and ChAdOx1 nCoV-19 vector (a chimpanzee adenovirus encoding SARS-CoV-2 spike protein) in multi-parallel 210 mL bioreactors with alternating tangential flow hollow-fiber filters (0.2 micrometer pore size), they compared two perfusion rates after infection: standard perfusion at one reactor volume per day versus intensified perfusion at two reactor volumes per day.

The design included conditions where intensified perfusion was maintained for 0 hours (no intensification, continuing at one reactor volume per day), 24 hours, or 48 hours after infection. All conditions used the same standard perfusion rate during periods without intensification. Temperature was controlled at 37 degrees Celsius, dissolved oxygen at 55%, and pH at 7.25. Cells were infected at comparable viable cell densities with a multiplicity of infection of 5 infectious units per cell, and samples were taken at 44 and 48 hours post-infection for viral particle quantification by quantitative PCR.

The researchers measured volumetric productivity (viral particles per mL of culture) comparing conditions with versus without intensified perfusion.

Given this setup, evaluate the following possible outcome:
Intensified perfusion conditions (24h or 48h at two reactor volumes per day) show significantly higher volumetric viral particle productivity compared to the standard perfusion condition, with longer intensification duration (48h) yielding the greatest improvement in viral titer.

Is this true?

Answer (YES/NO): YES